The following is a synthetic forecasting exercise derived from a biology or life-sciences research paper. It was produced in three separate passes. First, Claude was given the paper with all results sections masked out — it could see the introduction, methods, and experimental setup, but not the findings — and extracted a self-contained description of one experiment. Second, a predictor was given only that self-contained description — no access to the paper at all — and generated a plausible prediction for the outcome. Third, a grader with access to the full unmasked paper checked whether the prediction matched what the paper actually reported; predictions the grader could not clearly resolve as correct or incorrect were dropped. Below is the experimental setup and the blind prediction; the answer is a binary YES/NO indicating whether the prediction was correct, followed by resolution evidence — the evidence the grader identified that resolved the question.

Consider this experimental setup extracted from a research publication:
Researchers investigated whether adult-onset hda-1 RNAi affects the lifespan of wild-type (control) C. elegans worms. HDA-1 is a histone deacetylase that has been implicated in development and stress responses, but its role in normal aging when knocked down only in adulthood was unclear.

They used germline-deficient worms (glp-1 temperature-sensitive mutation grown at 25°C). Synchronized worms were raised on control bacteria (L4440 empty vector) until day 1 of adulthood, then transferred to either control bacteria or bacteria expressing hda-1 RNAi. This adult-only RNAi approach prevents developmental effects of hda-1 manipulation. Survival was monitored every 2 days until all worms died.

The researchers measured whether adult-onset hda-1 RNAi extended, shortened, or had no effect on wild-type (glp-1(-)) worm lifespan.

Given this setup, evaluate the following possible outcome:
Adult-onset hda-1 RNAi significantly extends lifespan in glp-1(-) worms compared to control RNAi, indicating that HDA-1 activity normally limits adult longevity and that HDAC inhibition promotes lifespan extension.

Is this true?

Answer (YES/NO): NO